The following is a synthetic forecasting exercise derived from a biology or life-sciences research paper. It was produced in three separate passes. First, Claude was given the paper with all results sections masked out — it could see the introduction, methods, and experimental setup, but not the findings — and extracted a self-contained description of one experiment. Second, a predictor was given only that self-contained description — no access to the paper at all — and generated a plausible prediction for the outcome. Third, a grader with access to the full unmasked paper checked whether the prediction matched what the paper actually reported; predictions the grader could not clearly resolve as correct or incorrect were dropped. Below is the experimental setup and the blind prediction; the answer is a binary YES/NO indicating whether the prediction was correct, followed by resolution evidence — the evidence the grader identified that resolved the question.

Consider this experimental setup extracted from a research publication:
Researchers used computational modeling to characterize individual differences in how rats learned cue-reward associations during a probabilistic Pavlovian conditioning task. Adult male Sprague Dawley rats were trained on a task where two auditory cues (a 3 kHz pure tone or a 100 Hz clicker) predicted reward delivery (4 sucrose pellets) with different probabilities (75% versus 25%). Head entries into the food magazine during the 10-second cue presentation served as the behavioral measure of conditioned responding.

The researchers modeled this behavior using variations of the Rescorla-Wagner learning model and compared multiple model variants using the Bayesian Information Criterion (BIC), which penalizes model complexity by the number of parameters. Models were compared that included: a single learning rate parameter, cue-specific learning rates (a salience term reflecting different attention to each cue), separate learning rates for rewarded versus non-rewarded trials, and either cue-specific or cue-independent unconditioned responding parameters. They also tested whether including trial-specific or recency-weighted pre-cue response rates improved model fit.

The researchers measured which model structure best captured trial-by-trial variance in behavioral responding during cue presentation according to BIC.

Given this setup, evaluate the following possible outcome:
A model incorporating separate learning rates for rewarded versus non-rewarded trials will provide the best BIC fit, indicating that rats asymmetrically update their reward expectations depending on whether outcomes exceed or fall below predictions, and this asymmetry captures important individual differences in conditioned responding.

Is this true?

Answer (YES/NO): NO